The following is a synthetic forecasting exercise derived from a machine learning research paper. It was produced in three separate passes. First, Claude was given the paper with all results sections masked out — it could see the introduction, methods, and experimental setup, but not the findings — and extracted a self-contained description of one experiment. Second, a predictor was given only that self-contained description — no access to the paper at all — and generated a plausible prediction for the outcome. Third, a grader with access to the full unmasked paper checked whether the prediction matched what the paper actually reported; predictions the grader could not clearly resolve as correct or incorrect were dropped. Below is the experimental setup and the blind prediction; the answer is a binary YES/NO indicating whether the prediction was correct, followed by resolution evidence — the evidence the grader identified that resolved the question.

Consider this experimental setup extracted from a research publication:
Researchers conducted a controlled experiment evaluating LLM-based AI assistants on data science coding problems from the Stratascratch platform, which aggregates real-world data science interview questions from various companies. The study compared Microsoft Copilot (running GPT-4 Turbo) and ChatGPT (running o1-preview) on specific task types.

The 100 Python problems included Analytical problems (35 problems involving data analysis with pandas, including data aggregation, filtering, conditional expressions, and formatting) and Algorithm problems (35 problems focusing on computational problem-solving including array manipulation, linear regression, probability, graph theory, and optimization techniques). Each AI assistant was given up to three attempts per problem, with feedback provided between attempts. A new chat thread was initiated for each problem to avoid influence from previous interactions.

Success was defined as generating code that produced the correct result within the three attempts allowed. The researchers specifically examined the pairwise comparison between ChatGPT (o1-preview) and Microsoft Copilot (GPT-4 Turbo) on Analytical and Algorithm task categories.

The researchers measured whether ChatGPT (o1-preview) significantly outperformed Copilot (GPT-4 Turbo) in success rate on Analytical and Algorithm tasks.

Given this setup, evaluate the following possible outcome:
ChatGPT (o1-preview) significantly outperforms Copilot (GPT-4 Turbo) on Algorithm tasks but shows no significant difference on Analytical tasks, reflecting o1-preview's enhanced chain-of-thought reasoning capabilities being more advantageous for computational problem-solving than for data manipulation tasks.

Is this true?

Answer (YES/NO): NO